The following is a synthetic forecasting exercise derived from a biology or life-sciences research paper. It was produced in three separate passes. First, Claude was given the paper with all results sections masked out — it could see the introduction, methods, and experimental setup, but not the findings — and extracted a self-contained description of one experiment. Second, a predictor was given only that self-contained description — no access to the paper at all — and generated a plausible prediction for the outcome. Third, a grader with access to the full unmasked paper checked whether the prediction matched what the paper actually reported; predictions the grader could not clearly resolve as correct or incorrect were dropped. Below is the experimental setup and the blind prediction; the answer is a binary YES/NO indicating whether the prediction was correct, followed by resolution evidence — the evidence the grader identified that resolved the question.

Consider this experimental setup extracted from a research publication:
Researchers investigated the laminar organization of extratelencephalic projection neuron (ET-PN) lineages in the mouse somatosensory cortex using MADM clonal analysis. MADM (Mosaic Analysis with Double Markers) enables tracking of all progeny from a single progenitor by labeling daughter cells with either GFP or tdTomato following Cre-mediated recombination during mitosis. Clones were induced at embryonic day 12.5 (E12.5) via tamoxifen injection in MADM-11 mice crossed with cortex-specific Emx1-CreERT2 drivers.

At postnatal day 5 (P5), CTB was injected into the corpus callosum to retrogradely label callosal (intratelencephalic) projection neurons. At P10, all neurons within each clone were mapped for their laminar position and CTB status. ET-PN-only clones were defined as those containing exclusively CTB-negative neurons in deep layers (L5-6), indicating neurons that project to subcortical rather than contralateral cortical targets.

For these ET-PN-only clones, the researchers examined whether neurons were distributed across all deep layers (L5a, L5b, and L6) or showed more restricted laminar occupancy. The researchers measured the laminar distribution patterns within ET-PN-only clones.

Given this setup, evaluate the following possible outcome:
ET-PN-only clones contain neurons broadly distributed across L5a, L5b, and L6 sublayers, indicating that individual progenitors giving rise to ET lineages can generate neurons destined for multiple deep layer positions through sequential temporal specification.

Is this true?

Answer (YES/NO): NO